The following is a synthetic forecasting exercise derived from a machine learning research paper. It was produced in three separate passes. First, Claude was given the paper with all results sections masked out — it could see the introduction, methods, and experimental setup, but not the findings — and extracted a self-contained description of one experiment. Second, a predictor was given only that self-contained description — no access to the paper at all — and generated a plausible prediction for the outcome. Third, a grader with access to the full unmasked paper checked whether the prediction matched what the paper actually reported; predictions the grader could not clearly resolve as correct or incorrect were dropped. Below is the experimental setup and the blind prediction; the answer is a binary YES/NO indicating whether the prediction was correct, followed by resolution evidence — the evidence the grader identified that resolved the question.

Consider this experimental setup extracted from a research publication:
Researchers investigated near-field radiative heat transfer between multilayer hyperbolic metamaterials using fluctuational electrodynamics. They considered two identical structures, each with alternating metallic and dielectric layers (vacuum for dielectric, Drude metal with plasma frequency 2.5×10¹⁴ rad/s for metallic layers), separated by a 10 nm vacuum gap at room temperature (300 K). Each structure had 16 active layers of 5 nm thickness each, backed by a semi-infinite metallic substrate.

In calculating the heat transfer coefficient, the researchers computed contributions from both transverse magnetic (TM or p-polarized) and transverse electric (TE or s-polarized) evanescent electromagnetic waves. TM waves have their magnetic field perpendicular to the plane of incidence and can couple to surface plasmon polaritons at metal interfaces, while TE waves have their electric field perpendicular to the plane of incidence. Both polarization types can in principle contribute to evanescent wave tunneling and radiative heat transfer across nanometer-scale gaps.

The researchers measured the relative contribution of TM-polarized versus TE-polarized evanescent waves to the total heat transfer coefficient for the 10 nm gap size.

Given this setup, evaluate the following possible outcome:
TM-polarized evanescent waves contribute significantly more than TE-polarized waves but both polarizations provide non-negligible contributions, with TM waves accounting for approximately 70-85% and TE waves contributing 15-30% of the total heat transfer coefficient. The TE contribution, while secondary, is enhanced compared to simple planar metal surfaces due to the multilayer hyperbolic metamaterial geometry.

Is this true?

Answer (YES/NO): NO